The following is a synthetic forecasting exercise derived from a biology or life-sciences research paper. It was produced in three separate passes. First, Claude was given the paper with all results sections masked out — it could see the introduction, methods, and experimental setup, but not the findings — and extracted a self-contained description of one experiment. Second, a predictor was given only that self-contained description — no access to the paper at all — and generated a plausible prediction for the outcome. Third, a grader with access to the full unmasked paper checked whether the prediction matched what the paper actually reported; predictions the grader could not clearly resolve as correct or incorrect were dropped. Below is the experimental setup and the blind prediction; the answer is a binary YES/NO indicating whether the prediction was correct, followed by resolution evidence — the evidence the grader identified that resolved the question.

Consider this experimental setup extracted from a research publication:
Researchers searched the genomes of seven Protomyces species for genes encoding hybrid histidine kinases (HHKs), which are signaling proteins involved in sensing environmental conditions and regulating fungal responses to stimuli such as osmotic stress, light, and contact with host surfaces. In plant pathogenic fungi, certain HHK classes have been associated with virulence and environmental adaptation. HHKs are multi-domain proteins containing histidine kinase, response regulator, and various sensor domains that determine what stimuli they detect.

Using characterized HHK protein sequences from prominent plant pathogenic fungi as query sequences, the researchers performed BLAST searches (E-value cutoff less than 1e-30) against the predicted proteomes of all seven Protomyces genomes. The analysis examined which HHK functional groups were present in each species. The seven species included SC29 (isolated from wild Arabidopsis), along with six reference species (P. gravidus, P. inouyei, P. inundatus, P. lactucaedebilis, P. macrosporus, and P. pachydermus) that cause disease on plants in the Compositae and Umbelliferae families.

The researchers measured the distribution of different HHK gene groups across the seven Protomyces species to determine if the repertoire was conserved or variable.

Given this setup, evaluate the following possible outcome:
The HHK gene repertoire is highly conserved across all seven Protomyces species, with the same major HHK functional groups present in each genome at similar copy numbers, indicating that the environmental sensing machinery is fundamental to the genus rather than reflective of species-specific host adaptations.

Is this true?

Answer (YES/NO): NO